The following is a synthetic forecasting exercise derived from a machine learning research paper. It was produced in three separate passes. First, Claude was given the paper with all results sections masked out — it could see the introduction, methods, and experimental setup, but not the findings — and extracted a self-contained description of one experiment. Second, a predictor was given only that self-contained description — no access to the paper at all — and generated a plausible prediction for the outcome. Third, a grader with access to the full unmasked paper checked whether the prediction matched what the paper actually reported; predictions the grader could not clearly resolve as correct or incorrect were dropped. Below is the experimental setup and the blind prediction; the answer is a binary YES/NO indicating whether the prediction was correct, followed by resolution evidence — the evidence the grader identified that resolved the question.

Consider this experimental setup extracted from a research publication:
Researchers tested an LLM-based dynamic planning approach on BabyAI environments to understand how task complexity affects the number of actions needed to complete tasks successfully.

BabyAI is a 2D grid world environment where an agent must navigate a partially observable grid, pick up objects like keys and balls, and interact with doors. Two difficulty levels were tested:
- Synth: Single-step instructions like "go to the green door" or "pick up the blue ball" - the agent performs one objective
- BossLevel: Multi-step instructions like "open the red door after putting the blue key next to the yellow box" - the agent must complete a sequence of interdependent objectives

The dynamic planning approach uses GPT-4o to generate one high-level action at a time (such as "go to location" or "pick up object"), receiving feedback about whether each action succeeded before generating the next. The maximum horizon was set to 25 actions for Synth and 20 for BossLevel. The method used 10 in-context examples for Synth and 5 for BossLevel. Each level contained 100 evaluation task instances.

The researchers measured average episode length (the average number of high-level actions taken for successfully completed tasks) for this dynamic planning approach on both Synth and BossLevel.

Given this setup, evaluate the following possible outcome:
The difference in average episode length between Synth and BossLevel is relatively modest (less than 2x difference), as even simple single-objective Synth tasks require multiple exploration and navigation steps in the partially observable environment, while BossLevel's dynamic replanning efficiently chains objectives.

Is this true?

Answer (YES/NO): NO